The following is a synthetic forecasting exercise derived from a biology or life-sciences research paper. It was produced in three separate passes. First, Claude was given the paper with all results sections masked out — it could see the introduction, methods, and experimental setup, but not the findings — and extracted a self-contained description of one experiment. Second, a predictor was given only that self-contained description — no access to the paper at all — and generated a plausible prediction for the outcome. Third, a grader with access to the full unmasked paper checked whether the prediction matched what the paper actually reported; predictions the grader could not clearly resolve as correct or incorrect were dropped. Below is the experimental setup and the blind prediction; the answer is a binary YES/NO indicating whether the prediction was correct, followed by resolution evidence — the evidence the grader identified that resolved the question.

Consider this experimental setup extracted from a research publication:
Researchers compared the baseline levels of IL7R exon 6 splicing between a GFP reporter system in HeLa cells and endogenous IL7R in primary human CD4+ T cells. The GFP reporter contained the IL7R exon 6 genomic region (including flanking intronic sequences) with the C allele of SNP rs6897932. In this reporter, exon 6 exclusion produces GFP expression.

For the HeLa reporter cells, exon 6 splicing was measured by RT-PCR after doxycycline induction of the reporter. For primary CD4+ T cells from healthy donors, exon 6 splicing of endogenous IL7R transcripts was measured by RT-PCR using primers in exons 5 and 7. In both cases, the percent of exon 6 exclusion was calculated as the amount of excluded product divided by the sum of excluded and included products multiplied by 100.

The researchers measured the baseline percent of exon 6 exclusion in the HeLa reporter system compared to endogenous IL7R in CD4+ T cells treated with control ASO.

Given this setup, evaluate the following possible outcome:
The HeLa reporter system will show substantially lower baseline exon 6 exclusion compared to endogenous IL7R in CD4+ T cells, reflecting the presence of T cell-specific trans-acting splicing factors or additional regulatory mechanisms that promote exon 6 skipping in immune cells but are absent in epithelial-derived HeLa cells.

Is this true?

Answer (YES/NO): NO